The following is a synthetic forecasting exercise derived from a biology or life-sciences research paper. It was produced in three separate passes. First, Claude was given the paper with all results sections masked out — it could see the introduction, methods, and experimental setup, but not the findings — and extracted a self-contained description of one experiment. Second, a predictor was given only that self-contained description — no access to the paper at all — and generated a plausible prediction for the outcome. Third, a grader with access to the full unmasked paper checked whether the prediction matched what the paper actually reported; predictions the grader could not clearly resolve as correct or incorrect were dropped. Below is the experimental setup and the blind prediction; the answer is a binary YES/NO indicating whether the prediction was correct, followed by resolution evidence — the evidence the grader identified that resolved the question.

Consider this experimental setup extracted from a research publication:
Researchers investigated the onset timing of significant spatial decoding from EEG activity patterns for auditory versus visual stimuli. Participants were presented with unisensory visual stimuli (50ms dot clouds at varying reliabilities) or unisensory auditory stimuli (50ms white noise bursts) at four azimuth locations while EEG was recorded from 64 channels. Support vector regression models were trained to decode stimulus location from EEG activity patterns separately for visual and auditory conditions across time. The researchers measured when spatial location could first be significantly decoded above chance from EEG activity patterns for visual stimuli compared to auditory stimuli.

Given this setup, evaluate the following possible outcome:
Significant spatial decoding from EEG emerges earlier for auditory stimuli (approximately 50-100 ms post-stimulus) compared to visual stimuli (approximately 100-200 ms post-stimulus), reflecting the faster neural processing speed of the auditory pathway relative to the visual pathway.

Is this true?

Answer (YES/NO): NO